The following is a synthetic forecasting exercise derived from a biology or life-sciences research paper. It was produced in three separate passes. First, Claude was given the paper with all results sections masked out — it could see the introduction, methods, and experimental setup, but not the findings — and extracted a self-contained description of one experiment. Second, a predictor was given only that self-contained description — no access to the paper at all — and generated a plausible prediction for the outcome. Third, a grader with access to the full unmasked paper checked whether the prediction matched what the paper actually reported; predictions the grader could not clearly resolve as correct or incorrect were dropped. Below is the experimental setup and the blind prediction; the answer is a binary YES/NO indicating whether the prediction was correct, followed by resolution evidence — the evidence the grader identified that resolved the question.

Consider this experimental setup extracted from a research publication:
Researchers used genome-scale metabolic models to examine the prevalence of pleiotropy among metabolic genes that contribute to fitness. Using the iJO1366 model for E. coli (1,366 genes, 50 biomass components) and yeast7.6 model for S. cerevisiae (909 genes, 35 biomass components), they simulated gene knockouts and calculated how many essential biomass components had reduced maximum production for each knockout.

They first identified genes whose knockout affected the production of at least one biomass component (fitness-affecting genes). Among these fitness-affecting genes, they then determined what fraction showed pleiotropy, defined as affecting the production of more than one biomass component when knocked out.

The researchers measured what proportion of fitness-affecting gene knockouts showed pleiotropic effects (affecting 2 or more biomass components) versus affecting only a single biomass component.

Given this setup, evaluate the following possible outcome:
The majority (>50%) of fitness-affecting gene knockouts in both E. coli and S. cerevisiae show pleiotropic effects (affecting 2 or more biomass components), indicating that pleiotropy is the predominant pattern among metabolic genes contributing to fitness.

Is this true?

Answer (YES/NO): YES